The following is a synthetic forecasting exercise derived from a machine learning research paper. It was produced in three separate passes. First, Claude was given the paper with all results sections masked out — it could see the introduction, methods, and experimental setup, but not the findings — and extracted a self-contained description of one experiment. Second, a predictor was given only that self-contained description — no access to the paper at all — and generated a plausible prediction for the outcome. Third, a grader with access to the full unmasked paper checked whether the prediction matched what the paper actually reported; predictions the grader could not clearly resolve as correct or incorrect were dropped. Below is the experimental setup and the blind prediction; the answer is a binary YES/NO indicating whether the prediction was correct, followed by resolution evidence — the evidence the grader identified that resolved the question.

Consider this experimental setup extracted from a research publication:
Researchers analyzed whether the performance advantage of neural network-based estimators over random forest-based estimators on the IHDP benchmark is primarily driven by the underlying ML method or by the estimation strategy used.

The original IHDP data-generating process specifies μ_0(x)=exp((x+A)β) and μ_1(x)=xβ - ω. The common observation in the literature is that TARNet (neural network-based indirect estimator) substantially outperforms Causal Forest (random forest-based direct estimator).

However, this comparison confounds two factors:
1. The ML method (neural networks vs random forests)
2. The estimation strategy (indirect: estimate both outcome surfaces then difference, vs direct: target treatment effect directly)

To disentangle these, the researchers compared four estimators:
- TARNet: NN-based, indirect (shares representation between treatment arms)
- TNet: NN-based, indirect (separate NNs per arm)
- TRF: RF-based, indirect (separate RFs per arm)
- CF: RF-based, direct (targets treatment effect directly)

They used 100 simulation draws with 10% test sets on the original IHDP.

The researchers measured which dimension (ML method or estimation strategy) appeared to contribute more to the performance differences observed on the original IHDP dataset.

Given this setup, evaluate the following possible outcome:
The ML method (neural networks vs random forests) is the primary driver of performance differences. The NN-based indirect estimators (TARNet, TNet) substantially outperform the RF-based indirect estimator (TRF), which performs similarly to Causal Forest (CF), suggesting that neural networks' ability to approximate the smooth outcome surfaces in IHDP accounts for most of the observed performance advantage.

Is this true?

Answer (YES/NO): NO